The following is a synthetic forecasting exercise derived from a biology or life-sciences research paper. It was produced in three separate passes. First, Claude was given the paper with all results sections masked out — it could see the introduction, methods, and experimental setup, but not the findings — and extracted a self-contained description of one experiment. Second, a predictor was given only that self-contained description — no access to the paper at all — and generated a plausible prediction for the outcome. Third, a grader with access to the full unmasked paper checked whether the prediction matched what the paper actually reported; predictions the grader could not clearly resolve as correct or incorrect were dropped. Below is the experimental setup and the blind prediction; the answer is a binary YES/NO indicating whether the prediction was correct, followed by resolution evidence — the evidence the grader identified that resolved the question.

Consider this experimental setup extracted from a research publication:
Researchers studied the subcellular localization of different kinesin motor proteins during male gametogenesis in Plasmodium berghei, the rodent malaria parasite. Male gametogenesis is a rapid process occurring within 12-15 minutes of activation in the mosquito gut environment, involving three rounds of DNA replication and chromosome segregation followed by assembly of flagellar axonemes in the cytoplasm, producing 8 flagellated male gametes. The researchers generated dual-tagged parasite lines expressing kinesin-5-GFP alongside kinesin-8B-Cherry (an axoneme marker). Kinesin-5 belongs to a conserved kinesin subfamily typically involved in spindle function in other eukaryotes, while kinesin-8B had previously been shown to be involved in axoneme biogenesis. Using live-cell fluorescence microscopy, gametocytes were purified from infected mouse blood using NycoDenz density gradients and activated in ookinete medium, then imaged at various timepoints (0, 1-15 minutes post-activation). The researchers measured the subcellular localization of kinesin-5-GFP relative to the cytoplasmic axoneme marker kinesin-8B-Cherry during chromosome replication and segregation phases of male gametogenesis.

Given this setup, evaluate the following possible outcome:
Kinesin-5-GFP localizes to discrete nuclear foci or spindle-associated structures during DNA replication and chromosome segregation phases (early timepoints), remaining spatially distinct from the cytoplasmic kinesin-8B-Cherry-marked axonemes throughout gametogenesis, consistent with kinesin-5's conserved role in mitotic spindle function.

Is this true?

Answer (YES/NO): YES